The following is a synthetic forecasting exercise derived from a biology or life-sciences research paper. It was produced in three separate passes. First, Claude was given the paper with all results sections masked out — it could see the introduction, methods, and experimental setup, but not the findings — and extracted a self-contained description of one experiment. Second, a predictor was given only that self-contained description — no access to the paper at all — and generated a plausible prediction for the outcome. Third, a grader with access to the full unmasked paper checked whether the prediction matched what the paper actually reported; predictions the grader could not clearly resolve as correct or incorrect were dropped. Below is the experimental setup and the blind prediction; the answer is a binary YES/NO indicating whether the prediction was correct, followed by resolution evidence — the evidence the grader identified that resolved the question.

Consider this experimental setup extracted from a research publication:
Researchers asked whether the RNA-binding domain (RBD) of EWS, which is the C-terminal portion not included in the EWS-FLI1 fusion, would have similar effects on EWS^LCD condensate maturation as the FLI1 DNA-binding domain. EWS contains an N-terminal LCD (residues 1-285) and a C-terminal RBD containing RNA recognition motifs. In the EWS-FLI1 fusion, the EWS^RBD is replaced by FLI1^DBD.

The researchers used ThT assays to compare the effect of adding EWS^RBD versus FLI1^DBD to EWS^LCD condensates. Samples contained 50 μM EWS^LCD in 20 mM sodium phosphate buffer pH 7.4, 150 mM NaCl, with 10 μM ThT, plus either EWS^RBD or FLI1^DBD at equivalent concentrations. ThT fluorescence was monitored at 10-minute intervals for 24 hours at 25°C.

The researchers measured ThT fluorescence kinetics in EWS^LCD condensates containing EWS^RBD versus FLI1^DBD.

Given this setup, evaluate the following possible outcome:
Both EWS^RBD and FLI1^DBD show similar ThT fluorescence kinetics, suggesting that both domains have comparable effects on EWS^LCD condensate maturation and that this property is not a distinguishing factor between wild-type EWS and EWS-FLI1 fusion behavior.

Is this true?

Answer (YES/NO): NO